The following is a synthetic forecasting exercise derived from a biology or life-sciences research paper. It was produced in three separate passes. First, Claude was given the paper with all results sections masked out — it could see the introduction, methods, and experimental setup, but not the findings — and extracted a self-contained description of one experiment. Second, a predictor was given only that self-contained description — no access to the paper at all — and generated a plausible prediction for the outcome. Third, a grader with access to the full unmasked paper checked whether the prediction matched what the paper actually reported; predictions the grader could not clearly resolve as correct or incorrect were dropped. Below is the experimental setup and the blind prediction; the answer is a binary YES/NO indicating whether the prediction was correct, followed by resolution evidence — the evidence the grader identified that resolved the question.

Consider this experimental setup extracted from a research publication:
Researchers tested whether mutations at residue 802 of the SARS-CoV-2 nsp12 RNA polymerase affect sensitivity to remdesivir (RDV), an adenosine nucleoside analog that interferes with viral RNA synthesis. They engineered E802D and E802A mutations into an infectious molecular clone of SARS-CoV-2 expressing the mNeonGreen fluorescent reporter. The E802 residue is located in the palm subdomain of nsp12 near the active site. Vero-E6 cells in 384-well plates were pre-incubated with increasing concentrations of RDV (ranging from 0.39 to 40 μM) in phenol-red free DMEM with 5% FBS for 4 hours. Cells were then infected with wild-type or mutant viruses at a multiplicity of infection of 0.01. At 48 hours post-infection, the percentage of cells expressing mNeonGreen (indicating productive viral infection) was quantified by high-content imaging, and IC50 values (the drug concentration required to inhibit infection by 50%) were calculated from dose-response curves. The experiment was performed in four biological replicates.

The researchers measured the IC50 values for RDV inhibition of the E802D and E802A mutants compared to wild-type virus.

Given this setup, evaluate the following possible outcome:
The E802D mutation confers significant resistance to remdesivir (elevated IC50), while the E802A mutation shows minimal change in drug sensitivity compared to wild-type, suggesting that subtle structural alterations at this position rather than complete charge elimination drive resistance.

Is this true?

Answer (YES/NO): NO